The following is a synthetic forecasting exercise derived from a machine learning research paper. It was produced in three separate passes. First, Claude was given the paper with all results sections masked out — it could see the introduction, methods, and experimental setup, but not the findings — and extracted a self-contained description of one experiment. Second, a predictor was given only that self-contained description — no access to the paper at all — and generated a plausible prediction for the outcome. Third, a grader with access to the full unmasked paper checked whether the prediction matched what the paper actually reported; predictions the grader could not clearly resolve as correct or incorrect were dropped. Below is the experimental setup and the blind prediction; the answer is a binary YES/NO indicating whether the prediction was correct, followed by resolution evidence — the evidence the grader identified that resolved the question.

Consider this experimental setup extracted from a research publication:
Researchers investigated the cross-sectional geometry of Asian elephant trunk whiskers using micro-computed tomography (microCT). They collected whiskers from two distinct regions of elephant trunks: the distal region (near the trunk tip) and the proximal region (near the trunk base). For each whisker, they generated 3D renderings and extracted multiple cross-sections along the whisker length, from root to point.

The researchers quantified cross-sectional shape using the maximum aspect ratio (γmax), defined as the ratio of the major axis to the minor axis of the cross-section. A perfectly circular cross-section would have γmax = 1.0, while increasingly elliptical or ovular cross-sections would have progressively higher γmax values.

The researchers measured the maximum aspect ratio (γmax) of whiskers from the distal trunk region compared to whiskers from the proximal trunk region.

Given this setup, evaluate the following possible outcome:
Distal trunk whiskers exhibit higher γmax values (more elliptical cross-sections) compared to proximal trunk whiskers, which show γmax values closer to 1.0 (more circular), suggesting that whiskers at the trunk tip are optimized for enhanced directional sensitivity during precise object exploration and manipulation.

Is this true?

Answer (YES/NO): YES